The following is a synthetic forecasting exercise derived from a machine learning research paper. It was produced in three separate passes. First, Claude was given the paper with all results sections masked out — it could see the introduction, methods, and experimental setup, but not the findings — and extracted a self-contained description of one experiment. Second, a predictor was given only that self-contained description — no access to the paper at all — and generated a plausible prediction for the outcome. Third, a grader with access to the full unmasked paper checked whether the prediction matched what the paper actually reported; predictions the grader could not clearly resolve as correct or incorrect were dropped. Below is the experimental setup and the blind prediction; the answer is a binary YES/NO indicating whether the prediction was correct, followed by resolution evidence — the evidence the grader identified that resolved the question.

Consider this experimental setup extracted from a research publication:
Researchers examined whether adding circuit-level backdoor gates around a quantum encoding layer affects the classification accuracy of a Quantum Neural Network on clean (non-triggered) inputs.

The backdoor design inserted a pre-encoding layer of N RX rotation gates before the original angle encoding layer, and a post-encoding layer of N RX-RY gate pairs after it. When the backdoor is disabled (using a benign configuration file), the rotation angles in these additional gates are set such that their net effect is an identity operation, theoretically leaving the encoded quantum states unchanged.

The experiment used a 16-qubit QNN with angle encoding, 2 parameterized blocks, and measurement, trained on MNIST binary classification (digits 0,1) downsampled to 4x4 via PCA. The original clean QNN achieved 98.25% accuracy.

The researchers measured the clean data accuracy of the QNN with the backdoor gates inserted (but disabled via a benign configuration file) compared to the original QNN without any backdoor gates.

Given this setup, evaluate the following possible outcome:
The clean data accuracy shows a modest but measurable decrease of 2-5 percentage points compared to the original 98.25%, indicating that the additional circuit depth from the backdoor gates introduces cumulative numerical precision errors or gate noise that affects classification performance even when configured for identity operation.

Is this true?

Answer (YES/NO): NO